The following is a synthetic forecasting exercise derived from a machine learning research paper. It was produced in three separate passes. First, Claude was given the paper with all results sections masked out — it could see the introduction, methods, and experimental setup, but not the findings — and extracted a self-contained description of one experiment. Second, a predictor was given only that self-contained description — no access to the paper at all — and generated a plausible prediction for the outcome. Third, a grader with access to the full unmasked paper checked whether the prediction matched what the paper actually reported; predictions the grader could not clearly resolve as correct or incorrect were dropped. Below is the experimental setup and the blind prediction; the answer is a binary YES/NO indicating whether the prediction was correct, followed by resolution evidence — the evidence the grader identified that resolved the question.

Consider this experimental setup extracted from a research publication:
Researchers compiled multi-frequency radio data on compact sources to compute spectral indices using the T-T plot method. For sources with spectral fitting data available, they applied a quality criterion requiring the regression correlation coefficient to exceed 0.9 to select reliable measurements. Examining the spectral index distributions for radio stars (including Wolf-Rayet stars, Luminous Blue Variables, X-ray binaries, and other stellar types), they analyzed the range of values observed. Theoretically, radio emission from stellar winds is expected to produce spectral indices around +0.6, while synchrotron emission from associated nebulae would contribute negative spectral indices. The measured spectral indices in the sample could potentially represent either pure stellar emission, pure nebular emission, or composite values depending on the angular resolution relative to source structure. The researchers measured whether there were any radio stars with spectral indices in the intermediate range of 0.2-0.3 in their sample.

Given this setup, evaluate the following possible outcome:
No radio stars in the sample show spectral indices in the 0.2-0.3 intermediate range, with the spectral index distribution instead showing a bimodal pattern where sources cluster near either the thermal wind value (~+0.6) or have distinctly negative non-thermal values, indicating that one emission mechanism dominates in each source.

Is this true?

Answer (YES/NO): NO